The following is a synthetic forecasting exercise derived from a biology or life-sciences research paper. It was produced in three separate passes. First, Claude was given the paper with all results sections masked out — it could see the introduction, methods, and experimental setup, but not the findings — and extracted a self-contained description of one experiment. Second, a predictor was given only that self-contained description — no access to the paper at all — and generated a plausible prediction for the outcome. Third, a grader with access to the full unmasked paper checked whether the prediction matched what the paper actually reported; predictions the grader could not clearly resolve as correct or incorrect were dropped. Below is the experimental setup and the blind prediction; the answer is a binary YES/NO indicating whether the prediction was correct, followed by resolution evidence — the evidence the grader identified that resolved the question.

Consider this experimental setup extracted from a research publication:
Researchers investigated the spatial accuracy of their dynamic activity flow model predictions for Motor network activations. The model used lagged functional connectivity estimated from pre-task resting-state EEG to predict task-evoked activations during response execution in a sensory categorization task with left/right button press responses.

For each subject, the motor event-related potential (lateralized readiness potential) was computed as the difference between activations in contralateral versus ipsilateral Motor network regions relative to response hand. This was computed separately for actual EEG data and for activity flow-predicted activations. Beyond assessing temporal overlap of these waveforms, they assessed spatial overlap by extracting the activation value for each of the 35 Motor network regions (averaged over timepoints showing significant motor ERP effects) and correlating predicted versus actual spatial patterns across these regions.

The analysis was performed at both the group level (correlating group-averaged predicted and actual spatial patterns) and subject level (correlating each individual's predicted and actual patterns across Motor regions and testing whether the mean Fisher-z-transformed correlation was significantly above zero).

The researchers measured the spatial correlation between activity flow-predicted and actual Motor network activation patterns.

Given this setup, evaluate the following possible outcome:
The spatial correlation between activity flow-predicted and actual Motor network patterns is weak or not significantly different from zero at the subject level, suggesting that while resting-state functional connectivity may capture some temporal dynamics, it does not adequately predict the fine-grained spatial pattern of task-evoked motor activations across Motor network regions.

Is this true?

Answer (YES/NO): NO